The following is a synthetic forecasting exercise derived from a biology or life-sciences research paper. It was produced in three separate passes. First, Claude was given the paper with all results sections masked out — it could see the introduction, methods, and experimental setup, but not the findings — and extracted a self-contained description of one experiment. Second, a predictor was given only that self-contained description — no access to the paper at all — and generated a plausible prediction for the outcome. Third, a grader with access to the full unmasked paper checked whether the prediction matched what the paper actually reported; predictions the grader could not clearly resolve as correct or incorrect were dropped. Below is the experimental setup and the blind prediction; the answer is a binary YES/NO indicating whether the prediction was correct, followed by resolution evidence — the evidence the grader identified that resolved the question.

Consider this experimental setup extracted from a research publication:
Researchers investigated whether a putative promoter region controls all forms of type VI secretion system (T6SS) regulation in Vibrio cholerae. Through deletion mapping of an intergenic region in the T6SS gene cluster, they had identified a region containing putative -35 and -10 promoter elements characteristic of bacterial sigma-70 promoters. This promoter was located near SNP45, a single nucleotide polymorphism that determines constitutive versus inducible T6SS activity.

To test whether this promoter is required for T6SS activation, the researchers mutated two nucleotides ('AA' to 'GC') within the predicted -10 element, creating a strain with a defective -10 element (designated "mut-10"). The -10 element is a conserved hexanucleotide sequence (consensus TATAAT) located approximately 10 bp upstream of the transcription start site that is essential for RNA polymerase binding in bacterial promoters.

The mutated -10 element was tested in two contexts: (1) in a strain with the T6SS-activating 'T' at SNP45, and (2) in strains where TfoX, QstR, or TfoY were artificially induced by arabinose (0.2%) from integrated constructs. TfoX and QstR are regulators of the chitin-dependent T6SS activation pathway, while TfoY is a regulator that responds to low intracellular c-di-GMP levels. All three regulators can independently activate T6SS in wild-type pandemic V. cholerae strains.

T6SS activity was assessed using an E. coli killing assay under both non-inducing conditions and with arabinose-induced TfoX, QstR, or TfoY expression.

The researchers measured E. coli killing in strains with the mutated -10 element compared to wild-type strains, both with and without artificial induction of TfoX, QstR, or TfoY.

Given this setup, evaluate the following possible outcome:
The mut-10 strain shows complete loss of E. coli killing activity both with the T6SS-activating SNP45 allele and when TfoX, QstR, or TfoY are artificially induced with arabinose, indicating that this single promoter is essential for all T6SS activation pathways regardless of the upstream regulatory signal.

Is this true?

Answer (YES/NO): YES